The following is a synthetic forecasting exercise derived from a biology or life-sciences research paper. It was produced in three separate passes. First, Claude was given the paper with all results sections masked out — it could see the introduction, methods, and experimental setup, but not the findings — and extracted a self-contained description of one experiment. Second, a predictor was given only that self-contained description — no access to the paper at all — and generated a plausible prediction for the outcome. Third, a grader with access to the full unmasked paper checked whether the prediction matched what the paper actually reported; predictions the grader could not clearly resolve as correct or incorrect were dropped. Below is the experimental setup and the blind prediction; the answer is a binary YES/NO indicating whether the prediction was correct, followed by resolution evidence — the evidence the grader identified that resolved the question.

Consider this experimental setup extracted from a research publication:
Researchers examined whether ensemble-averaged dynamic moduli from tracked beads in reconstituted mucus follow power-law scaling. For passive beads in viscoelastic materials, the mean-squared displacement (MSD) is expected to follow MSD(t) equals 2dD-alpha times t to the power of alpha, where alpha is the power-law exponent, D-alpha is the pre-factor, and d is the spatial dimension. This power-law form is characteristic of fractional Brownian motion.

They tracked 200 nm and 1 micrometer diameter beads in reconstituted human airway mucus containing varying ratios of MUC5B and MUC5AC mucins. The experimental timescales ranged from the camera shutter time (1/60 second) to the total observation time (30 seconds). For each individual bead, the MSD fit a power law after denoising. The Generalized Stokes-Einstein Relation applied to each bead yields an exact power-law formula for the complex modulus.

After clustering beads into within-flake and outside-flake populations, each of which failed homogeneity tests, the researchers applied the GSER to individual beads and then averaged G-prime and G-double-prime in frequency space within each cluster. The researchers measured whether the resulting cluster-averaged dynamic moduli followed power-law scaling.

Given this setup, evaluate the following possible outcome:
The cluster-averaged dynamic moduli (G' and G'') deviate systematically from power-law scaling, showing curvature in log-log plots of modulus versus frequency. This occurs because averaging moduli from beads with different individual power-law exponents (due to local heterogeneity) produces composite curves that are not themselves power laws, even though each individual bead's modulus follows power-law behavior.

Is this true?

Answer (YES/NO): YES